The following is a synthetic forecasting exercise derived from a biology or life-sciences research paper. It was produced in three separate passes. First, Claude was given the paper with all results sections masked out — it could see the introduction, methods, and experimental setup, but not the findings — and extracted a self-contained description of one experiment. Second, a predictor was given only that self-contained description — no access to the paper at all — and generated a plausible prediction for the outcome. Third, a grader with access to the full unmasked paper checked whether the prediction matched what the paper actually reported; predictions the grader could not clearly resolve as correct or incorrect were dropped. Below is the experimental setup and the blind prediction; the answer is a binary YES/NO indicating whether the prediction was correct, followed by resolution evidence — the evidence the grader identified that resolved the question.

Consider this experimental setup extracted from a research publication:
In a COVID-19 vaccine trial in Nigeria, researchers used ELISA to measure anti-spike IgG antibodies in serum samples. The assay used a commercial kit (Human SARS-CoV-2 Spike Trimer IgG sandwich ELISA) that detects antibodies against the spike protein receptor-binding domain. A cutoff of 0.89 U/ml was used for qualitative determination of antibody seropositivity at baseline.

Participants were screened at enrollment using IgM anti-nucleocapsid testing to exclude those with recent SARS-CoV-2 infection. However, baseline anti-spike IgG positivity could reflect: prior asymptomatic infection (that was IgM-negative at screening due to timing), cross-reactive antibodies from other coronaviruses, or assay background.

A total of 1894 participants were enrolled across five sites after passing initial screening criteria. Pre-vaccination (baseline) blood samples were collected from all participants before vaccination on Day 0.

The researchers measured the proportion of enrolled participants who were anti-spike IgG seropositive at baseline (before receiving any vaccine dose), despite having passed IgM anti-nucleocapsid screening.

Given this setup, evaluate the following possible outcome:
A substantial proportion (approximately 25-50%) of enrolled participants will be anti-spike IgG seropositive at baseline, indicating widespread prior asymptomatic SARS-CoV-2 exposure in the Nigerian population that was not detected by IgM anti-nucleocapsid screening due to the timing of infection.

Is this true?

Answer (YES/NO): NO